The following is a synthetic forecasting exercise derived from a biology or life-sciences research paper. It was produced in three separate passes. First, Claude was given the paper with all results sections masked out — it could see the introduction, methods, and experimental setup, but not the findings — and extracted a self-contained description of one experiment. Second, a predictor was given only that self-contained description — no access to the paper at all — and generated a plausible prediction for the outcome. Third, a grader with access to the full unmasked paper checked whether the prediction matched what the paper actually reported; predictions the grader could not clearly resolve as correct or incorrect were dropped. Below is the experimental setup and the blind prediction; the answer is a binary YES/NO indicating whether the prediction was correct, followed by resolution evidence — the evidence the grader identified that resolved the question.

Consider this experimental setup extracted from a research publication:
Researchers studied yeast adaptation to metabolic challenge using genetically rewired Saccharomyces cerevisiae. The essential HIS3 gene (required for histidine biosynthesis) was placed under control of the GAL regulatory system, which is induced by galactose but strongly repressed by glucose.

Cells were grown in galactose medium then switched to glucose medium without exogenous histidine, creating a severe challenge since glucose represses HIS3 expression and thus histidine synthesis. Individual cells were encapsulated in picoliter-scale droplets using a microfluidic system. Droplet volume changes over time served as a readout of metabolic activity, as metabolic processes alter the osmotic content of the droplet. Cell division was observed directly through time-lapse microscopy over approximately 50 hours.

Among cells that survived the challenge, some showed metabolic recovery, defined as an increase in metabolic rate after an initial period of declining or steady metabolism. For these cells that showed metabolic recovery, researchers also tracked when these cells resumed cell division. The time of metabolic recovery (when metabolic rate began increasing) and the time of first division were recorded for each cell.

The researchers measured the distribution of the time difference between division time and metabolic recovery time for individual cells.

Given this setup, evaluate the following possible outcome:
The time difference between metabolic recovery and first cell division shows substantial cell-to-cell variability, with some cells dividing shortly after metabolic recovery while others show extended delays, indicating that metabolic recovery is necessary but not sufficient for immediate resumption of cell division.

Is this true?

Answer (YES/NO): NO